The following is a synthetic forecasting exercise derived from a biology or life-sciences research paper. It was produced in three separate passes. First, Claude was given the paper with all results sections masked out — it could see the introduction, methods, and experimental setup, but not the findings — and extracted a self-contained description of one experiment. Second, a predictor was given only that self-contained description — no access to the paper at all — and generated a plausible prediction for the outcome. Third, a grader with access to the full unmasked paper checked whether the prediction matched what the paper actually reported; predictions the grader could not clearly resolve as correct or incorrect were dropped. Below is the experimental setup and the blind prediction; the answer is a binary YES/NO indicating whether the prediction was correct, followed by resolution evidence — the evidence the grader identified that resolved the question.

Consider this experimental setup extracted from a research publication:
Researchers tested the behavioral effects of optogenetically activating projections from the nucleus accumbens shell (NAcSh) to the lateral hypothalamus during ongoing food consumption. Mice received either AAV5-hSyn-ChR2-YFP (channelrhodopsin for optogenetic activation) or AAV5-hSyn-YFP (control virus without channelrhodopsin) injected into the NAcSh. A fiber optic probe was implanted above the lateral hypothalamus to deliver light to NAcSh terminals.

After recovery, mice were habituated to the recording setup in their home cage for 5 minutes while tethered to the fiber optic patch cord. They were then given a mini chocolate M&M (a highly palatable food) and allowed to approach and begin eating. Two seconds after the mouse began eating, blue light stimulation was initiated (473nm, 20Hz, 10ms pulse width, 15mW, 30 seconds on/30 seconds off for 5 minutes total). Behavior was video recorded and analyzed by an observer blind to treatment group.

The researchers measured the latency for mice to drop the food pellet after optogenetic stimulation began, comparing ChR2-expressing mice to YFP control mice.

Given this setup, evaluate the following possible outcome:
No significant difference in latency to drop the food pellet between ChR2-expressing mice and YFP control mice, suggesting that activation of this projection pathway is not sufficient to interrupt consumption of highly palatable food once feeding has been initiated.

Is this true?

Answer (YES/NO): NO